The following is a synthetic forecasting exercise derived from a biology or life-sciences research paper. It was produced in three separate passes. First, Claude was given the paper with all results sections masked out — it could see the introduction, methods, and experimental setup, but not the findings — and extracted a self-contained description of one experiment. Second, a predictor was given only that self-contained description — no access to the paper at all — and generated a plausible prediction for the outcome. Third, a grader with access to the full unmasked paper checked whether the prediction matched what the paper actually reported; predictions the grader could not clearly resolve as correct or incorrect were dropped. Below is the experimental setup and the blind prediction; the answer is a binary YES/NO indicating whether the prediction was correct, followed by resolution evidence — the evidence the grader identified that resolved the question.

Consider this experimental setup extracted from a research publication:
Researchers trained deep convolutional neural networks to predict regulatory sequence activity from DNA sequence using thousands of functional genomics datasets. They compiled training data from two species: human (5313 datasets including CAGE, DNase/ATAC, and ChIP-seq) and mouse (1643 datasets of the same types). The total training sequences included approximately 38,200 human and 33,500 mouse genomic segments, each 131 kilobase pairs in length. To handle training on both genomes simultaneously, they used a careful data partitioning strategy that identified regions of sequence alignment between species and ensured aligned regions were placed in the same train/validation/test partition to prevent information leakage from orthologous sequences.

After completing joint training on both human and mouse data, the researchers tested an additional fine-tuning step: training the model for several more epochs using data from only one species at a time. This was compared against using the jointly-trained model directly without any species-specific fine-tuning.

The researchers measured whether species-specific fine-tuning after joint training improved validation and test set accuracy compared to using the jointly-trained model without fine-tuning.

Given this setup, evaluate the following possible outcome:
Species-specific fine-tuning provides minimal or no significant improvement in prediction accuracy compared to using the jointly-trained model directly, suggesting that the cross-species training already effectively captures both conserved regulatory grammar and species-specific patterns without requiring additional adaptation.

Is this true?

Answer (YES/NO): NO